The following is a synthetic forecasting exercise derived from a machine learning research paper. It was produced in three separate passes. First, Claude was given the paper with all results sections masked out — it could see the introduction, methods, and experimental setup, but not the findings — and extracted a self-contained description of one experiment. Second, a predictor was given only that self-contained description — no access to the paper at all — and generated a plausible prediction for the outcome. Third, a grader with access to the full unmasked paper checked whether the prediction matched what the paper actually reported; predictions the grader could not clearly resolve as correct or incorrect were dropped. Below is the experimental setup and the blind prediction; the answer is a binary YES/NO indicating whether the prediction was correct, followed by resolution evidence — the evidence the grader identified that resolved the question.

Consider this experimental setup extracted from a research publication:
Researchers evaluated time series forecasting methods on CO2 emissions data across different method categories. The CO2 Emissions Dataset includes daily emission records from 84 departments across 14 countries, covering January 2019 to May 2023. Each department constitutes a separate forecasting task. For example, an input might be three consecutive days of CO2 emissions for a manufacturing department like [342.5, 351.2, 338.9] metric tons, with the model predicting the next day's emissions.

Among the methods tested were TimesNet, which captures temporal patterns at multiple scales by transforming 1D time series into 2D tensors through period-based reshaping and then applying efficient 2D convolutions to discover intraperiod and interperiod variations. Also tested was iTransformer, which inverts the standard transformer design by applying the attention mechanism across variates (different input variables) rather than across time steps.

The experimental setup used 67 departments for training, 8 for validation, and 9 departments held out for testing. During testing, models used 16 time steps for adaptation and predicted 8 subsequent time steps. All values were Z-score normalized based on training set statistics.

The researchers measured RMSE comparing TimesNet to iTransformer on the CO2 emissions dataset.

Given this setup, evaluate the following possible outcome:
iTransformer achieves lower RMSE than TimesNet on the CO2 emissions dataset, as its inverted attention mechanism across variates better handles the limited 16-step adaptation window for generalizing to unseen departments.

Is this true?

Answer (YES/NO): YES